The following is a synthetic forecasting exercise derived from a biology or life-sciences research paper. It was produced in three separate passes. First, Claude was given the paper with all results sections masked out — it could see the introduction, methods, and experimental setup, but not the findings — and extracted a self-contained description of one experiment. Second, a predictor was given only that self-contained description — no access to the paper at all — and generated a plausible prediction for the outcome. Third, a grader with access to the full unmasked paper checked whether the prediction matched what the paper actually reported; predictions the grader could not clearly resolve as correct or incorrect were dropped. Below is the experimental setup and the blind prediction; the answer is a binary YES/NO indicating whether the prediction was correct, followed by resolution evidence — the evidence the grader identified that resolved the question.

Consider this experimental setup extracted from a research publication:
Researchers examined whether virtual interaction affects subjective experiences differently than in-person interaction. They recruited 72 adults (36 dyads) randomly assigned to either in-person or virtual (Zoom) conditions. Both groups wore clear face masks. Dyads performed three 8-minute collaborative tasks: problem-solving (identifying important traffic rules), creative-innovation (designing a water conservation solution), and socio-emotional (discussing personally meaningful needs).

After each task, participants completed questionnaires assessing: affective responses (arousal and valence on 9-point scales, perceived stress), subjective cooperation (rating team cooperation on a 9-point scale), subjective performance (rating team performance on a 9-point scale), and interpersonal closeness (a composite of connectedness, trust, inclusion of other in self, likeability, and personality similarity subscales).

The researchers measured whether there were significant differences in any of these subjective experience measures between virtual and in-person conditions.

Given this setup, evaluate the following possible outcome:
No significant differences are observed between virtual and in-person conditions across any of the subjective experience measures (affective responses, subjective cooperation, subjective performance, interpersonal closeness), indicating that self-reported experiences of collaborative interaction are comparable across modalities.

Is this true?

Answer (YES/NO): YES